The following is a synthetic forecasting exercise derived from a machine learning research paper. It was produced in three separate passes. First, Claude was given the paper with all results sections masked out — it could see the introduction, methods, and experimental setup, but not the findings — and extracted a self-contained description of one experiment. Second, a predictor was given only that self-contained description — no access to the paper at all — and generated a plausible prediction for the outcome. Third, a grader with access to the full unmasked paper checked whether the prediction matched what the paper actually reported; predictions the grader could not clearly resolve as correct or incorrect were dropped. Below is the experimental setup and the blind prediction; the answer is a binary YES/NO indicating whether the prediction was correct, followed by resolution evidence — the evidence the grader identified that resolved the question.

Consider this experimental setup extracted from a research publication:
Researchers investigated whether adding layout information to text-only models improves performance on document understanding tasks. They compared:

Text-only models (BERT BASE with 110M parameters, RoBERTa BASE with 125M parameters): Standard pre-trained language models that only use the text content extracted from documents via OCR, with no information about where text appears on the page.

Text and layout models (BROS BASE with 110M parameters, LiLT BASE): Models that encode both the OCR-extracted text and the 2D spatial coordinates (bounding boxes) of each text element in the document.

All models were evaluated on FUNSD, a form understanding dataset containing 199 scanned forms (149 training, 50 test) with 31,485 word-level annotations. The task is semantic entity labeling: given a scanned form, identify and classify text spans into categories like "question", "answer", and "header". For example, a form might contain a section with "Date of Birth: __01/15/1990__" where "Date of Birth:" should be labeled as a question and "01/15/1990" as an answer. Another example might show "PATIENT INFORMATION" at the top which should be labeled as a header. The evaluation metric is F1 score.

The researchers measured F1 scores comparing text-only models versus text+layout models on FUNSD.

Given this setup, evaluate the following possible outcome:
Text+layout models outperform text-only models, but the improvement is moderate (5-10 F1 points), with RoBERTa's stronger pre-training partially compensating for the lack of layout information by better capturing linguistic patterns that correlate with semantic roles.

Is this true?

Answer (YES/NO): NO